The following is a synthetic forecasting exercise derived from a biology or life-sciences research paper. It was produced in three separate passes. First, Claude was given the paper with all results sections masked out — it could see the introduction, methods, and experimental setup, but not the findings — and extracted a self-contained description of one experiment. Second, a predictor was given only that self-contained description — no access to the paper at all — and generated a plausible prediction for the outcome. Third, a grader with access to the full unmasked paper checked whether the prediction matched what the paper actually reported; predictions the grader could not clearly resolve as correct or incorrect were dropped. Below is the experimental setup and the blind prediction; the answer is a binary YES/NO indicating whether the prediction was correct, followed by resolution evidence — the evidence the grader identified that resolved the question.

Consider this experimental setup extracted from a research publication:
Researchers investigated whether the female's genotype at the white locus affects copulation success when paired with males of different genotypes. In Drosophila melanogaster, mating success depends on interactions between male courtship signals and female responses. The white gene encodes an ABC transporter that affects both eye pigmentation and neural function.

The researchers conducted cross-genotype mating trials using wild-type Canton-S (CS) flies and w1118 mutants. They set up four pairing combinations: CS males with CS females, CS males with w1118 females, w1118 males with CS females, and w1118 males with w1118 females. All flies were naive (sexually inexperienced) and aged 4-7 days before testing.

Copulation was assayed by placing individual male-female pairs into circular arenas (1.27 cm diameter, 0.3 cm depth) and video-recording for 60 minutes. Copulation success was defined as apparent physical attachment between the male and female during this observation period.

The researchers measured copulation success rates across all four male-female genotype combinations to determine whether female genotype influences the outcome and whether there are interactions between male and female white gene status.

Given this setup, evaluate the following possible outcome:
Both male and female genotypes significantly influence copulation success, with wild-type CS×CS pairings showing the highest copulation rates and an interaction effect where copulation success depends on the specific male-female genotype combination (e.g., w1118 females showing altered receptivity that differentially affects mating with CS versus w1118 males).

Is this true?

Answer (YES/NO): NO